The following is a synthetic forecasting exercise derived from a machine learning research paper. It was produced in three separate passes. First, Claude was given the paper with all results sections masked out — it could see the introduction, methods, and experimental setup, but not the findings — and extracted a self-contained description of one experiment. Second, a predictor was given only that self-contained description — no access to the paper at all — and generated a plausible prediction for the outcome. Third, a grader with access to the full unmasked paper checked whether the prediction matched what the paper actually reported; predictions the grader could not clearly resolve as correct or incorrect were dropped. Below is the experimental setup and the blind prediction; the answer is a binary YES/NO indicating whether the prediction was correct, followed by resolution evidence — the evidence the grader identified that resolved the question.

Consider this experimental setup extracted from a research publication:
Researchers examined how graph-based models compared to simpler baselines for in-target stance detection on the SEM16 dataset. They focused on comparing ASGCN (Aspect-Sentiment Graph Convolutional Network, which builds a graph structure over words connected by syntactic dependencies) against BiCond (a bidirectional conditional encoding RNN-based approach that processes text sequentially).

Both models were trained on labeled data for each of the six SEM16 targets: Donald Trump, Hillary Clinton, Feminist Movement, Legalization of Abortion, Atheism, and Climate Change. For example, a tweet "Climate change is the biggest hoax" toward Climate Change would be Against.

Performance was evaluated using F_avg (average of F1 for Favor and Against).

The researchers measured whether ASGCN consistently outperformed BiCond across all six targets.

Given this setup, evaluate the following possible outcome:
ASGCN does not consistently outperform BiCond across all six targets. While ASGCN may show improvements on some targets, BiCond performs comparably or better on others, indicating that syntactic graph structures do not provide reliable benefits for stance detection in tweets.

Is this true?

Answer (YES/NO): NO